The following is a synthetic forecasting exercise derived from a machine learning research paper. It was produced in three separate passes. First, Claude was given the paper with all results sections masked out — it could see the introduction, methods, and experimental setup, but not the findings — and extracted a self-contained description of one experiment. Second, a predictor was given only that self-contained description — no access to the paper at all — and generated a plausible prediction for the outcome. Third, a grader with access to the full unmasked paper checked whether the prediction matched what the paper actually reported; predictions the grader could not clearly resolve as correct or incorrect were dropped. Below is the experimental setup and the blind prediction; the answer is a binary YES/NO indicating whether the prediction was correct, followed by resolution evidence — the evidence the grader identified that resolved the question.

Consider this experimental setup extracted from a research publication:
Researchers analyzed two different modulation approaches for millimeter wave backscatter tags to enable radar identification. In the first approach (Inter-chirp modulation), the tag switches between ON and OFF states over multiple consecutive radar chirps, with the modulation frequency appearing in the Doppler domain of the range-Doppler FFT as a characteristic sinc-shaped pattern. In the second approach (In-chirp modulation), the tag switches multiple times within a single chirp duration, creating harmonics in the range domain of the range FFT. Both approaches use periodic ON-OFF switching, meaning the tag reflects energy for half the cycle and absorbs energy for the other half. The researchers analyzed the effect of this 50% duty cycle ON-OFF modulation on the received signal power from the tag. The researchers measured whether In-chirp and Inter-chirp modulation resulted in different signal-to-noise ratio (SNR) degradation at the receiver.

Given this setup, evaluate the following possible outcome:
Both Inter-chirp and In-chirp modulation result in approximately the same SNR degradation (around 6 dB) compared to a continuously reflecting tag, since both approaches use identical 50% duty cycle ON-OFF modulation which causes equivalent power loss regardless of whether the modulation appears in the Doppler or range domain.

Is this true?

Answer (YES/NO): NO